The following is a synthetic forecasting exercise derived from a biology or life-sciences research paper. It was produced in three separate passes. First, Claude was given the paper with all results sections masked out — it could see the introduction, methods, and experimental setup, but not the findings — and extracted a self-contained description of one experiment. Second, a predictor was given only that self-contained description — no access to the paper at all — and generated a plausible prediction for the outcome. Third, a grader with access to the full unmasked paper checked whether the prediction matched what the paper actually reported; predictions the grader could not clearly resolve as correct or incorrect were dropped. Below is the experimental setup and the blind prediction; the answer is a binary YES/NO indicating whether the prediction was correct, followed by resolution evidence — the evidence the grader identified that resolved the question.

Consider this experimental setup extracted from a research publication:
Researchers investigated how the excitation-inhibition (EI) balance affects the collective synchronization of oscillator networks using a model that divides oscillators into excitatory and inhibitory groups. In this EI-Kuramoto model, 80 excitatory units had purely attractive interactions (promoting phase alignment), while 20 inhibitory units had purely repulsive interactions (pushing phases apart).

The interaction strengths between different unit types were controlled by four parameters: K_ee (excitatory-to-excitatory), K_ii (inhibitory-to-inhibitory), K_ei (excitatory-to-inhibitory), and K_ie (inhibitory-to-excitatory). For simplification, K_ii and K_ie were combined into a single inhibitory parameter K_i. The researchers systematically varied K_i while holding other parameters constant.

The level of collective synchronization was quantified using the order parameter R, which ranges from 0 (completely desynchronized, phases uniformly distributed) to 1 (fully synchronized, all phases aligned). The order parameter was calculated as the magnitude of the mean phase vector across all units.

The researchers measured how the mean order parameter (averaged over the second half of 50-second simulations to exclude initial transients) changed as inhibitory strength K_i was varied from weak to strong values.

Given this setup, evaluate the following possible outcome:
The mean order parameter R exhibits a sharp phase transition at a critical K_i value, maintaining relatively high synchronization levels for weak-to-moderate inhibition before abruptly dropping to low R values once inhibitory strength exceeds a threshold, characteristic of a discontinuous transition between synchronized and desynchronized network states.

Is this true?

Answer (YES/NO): NO